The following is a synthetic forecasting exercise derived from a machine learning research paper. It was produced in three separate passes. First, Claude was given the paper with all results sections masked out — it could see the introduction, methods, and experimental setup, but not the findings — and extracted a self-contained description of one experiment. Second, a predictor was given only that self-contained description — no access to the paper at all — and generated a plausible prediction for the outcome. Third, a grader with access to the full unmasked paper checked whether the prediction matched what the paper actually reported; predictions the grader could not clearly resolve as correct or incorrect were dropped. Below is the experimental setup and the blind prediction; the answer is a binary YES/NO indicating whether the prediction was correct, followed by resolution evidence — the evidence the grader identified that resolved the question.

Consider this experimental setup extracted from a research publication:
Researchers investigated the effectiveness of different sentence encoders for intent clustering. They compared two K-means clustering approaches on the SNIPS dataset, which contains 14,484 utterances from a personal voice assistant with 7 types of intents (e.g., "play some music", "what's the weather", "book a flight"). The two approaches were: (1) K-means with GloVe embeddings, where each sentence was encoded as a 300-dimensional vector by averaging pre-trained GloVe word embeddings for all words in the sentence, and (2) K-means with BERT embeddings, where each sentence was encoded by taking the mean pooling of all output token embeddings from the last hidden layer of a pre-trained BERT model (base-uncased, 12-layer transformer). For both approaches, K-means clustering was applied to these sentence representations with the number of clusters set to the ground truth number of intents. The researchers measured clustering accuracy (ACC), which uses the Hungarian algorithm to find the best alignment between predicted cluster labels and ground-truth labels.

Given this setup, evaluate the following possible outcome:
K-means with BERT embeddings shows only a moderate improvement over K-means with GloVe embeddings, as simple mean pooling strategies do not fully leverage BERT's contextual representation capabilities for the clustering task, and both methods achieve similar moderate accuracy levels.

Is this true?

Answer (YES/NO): NO